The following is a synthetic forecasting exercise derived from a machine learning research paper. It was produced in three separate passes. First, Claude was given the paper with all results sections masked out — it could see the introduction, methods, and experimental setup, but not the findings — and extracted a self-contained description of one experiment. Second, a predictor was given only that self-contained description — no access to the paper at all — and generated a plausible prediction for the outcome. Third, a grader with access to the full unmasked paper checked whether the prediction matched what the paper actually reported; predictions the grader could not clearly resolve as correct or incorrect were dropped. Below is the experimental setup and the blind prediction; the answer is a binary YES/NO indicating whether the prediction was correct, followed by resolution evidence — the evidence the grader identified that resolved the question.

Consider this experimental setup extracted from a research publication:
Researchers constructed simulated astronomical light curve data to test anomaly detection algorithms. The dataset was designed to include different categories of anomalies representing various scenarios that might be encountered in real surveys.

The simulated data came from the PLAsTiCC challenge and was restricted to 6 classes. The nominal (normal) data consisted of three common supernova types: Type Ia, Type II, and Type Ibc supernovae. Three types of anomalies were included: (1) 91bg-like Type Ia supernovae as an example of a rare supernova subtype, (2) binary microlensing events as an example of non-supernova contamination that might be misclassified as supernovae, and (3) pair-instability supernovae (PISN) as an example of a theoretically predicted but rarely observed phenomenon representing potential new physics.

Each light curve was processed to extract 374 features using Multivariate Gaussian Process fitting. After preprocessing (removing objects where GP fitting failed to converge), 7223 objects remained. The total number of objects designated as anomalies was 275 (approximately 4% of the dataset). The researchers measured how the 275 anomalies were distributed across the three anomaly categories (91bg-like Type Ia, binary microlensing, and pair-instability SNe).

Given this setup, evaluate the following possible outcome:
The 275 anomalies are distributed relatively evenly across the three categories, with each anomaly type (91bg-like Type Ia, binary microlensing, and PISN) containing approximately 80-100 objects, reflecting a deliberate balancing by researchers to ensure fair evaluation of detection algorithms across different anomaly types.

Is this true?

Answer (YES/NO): NO